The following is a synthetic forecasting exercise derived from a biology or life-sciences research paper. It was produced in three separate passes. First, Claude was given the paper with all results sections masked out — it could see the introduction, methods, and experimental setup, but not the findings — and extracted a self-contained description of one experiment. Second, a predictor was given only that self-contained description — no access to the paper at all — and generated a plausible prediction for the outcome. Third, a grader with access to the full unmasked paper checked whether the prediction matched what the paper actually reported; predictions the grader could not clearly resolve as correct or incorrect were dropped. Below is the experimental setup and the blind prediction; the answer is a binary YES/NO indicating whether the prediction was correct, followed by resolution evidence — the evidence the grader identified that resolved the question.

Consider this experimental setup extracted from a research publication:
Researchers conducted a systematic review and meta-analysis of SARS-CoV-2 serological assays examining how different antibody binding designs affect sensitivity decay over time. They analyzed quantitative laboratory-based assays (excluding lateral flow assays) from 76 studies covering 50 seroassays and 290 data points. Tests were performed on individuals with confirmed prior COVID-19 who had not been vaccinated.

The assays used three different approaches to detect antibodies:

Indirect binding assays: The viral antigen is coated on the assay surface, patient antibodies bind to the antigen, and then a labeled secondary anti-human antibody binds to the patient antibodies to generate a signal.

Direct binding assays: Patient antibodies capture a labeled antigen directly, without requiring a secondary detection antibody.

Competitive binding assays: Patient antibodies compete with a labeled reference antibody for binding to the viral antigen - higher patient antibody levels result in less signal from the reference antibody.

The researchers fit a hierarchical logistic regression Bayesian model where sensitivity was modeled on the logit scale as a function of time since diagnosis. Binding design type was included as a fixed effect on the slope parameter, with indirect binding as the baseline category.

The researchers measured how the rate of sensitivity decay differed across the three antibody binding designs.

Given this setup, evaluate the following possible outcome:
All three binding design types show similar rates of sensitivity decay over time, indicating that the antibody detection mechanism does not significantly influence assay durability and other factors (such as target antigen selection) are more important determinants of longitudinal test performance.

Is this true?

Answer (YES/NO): NO